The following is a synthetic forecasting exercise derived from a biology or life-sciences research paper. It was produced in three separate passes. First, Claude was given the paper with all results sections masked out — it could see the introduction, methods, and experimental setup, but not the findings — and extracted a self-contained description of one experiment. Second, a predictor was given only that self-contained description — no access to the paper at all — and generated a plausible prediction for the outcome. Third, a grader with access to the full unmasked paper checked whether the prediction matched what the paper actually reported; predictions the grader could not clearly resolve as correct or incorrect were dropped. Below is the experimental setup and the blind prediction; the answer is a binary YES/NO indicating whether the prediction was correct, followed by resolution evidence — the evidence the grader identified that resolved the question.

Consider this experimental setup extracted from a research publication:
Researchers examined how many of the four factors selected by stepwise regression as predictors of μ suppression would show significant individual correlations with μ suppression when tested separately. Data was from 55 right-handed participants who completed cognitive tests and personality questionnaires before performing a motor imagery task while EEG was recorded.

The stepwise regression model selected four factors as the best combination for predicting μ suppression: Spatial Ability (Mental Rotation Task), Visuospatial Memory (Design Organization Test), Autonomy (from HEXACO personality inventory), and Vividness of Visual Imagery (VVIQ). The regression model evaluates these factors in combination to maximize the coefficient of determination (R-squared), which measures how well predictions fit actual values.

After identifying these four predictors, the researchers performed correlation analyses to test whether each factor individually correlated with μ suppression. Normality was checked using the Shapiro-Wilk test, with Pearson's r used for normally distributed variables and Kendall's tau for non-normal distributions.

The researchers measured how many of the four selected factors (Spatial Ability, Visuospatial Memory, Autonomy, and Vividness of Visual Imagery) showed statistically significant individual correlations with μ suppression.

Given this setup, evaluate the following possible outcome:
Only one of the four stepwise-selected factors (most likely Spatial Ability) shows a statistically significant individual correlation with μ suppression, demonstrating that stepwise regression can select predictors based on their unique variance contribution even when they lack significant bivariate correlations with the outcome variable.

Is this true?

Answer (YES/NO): NO